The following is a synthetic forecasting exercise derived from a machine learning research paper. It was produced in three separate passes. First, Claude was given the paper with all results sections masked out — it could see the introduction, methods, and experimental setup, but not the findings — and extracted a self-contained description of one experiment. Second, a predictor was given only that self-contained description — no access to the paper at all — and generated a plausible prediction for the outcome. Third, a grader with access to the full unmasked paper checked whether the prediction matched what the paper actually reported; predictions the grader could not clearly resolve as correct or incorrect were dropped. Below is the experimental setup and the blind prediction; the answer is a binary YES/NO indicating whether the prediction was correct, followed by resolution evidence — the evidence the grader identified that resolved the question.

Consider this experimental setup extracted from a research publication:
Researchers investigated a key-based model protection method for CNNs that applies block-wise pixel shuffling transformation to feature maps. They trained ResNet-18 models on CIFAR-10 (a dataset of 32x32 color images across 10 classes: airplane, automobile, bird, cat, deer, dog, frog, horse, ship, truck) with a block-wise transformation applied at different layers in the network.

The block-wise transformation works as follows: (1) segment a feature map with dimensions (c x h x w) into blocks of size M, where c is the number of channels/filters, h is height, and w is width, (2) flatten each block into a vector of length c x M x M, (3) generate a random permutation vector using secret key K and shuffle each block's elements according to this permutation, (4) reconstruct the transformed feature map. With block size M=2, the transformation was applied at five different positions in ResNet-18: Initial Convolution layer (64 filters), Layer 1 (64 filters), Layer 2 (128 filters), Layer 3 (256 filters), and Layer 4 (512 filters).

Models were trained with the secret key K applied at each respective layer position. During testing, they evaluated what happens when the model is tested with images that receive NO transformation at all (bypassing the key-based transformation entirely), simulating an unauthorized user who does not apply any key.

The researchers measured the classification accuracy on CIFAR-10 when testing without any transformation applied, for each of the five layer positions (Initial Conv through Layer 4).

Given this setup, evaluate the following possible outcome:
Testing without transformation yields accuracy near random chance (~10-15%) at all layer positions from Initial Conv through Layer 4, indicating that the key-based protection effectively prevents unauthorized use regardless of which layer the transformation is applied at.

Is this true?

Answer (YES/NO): NO